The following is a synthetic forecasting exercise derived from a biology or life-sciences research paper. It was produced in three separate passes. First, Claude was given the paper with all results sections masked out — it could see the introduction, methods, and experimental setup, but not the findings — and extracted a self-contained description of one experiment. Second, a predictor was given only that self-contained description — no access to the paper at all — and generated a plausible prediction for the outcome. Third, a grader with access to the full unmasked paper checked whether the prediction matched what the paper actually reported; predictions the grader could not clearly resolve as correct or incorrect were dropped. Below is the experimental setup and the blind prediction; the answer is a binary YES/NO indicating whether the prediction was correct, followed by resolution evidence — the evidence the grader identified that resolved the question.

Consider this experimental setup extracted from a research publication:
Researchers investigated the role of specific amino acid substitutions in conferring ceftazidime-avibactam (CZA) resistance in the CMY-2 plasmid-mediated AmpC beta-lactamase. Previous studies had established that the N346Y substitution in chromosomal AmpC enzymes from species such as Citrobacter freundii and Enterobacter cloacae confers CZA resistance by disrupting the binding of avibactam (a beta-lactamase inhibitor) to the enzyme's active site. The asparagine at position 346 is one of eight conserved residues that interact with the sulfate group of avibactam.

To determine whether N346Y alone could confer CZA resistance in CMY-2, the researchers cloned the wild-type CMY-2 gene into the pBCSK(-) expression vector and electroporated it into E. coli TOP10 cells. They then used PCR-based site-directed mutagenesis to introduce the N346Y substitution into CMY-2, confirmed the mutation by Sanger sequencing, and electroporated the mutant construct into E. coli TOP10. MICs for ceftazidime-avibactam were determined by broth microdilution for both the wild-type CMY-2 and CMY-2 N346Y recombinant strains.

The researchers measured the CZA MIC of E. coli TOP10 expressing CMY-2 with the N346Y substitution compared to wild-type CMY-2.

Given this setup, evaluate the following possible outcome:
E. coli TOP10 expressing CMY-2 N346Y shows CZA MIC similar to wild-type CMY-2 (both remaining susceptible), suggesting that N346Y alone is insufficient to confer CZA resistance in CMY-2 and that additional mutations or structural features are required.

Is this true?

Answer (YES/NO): YES